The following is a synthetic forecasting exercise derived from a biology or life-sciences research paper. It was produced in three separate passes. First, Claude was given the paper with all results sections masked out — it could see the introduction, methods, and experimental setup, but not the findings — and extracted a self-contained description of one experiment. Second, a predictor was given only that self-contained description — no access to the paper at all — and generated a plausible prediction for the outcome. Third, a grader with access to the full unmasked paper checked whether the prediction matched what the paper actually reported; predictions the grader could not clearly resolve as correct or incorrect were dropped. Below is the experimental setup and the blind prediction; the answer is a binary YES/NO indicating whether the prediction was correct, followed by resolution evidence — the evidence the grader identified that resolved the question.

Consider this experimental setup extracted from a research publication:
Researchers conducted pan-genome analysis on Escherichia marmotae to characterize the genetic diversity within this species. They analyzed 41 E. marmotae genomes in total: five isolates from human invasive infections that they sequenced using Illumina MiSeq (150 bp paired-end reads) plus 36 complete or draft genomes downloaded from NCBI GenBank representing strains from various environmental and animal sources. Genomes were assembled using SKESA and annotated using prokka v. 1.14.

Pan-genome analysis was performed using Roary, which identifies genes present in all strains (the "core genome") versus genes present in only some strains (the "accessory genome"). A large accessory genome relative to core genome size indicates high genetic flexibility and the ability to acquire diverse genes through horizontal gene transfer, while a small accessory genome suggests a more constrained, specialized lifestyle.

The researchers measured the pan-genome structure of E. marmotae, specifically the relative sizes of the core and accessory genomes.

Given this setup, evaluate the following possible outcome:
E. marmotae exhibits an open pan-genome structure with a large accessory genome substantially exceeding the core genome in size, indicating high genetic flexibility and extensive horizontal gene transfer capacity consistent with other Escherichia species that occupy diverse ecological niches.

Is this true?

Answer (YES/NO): YES